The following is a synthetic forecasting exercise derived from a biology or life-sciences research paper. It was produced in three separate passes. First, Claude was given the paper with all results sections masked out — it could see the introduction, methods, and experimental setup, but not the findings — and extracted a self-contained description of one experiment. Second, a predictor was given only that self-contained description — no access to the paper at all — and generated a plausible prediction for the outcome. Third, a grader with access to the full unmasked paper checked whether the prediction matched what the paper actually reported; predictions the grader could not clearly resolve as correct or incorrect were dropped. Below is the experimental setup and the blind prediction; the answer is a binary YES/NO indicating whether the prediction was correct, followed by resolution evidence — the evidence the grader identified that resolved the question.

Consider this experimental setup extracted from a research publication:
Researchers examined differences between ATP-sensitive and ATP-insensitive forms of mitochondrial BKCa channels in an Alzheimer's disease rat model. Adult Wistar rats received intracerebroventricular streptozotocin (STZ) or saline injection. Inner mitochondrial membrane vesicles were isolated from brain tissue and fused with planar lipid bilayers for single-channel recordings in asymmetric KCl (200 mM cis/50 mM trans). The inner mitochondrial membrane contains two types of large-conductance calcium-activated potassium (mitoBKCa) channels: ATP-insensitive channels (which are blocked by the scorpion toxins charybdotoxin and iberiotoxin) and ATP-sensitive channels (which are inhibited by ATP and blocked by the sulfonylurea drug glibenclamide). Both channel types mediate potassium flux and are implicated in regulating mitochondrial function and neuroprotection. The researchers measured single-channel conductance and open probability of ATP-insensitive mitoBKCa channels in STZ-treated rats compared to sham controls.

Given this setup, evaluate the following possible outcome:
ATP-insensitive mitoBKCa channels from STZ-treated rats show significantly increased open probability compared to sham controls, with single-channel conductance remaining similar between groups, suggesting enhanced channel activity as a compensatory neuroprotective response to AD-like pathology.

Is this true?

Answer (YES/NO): NO